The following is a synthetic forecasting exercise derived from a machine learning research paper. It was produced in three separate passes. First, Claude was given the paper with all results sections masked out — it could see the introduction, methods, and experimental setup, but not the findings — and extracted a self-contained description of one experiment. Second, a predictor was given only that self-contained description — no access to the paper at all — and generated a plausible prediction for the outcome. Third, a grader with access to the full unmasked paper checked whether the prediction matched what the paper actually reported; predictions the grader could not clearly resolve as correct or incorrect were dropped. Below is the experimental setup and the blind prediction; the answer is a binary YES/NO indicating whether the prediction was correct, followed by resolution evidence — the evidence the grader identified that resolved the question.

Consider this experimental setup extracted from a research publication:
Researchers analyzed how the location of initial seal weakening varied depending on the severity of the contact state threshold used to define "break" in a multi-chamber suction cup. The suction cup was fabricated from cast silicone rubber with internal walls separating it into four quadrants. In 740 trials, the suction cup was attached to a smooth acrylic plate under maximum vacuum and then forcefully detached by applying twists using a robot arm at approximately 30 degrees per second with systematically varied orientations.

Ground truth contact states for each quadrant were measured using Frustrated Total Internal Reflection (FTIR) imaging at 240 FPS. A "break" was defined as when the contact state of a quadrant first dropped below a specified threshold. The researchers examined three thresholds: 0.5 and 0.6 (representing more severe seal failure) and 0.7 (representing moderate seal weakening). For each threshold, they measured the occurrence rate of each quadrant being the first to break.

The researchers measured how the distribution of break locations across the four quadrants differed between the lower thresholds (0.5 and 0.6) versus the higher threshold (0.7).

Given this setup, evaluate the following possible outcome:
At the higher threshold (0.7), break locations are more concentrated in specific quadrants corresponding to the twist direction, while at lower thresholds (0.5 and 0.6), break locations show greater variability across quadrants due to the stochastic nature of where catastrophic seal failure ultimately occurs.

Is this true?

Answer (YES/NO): NO